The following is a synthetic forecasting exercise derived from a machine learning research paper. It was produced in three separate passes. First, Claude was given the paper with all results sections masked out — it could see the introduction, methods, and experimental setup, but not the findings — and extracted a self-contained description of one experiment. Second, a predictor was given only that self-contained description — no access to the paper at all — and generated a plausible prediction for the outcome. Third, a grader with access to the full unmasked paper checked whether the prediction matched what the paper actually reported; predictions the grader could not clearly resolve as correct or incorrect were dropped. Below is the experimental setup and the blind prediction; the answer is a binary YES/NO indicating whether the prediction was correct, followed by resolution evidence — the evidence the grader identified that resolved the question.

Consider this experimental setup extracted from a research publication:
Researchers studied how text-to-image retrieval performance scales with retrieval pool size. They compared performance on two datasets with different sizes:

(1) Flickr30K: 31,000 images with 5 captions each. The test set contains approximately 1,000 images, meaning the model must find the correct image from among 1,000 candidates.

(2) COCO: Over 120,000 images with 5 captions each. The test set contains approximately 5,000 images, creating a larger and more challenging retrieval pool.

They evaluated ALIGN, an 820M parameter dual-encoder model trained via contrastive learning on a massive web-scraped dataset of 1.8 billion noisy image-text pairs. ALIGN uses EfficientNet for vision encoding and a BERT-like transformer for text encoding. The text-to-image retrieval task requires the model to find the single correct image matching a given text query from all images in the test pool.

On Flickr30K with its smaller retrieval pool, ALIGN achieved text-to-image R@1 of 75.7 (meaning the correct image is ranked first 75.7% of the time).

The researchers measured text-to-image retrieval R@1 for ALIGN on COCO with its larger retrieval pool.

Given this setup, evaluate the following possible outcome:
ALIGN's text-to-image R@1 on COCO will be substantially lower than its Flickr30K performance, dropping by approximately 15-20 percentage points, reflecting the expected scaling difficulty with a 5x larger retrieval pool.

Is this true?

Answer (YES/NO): YES